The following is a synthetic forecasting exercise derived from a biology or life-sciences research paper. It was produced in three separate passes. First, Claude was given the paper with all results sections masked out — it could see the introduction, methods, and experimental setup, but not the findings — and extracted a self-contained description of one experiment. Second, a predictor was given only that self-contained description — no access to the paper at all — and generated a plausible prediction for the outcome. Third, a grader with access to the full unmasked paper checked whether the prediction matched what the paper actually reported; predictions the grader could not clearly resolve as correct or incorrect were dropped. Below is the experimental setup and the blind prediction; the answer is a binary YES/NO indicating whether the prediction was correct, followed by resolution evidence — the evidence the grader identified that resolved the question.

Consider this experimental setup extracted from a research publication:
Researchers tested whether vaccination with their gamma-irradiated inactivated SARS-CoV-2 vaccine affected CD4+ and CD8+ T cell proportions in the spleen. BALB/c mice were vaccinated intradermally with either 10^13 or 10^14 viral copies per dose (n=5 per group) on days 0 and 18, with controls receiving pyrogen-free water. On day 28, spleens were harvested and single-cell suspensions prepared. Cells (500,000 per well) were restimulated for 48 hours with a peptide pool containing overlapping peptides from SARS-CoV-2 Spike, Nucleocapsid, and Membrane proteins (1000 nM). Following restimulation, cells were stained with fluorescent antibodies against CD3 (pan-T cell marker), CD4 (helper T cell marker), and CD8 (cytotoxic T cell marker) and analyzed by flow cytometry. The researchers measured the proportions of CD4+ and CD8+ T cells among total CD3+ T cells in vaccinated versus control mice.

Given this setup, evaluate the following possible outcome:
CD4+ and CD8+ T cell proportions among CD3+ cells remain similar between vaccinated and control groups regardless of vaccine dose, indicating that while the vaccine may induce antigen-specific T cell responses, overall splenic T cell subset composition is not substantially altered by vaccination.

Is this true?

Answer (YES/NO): YES